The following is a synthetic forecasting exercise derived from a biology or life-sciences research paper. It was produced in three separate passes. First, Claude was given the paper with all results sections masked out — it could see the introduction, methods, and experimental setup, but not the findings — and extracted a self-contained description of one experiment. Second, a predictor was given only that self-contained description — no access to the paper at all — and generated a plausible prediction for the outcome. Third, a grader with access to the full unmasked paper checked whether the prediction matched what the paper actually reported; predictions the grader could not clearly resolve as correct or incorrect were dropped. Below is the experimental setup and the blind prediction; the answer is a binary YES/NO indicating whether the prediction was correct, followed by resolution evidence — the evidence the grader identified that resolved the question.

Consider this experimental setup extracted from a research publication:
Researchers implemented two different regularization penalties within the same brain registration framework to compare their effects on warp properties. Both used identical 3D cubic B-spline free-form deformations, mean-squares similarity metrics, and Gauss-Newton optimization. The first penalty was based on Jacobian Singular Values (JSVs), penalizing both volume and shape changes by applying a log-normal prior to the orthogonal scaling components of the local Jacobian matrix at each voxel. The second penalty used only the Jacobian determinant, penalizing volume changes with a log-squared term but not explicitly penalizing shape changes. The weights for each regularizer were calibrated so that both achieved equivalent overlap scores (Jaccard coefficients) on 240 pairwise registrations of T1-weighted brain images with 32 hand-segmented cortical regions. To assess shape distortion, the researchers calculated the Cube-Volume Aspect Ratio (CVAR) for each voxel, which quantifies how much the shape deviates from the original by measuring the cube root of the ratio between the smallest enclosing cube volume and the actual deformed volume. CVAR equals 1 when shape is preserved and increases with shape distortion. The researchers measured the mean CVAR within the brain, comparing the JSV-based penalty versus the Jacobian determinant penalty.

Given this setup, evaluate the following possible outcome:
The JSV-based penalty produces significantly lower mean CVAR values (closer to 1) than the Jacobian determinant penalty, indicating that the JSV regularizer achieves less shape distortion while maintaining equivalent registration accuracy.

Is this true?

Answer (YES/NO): YES